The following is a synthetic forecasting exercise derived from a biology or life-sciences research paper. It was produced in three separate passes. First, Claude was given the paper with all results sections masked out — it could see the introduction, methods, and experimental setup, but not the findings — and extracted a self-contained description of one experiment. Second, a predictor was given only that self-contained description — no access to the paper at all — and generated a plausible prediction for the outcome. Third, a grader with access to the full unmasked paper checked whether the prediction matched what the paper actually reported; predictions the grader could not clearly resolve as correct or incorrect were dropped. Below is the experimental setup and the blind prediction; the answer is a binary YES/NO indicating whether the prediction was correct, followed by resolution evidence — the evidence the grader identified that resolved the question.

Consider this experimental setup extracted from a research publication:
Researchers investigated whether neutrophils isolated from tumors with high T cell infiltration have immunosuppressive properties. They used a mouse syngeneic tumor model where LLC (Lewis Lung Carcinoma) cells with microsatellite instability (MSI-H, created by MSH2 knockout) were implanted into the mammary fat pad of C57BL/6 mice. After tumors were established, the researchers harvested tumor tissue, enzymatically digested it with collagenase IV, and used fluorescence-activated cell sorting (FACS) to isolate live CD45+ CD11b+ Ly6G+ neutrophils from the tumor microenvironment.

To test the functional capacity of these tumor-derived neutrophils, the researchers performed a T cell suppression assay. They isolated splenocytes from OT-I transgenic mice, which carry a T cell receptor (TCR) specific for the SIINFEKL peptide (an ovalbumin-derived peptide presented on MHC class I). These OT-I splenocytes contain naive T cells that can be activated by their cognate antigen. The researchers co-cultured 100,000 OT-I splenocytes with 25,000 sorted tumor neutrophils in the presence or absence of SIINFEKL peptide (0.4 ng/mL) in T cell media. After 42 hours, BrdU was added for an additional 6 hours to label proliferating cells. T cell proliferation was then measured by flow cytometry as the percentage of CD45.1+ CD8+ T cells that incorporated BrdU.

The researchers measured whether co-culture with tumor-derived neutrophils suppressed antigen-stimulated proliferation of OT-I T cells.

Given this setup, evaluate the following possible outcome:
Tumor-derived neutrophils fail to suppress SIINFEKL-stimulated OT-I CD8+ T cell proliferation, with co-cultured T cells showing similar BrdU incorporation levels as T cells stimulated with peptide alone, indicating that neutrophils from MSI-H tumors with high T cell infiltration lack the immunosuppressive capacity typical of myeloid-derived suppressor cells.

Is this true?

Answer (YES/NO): NO